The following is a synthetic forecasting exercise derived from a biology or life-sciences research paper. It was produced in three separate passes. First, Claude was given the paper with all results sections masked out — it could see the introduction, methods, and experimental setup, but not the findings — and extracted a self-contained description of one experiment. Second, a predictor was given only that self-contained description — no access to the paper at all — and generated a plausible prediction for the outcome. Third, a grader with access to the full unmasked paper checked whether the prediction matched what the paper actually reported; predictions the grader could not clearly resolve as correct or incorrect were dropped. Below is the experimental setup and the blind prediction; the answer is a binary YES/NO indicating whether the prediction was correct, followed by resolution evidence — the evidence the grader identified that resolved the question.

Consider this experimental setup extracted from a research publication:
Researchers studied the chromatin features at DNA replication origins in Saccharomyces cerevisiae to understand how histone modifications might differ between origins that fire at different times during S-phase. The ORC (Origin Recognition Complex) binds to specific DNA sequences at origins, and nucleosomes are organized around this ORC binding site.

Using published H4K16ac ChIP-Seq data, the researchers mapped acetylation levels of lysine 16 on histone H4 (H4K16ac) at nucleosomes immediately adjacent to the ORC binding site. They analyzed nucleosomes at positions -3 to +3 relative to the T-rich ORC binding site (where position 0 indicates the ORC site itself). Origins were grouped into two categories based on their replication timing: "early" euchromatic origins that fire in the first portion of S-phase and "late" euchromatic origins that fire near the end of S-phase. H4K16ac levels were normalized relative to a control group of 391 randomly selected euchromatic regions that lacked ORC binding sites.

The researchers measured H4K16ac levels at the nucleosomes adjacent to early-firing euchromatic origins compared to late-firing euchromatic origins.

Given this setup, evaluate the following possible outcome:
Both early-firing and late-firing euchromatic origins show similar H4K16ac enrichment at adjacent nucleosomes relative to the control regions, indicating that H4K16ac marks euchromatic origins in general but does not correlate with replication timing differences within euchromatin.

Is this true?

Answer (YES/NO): NO